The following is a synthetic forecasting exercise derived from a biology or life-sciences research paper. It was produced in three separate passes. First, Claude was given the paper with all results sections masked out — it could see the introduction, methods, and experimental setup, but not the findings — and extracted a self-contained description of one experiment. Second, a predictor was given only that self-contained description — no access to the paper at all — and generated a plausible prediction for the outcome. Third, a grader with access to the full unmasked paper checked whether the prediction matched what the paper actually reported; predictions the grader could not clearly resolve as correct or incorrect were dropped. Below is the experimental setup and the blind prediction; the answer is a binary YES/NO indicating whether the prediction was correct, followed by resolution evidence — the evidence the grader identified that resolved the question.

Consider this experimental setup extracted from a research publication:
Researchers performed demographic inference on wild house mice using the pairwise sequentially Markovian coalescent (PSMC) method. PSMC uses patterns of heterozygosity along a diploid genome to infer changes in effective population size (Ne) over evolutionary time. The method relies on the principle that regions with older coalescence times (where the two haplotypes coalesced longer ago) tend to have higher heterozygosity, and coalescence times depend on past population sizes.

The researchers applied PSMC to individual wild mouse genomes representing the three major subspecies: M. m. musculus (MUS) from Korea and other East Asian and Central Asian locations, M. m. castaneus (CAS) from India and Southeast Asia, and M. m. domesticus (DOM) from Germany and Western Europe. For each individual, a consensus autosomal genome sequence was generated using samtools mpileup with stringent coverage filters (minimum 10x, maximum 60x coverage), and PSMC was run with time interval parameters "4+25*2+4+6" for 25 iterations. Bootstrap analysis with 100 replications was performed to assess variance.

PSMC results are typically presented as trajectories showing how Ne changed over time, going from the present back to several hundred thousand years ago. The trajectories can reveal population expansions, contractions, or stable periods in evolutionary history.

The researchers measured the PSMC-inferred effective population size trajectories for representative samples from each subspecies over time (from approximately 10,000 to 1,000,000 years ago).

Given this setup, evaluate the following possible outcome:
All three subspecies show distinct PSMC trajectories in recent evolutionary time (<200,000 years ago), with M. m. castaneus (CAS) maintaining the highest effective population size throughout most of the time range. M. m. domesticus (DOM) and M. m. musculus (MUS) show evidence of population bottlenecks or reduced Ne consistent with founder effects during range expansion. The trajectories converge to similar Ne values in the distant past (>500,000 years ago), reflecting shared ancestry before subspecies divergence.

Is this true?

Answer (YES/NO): NO